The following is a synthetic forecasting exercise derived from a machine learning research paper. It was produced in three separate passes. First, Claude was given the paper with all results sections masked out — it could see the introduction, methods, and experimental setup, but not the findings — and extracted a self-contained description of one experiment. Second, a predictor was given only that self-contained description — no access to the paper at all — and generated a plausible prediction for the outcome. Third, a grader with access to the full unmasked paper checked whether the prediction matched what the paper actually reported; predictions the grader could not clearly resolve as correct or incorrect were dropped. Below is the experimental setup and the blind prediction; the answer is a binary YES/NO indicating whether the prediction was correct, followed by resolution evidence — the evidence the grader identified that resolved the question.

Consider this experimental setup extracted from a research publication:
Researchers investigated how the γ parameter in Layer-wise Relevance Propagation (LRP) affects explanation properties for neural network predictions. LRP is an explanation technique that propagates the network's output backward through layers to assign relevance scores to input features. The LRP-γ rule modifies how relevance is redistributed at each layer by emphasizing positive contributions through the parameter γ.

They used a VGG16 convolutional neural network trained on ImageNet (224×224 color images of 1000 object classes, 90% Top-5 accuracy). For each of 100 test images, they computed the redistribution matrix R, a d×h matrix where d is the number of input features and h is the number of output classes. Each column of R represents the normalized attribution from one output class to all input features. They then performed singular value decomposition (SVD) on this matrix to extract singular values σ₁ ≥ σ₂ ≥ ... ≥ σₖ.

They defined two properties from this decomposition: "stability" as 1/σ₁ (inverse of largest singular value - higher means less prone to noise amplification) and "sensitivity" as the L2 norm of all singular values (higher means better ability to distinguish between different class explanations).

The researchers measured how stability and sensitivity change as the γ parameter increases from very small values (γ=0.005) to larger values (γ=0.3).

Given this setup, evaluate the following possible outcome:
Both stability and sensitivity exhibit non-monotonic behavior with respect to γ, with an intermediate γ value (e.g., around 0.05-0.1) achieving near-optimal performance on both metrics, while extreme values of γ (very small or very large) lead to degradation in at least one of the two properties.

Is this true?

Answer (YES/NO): NO